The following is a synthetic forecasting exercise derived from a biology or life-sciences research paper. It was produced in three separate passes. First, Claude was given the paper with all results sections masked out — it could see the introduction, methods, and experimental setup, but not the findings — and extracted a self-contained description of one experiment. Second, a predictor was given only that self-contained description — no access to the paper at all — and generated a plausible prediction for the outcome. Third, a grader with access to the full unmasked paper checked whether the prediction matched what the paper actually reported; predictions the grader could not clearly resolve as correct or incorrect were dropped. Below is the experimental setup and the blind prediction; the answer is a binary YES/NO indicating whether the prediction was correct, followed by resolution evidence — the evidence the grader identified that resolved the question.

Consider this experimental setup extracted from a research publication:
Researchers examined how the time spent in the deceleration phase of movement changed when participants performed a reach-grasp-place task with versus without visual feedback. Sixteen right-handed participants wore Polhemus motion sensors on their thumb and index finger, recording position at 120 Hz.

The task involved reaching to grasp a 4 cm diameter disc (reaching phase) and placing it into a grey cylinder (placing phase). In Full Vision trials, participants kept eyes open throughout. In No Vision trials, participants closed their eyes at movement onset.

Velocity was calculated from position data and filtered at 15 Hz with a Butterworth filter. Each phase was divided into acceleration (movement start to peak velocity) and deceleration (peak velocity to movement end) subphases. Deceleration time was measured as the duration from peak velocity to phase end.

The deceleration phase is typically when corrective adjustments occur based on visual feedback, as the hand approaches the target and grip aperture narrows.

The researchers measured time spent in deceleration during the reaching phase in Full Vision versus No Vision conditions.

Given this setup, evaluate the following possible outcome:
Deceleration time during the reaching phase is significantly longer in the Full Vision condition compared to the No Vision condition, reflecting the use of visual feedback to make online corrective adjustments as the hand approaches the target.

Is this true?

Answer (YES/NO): NO